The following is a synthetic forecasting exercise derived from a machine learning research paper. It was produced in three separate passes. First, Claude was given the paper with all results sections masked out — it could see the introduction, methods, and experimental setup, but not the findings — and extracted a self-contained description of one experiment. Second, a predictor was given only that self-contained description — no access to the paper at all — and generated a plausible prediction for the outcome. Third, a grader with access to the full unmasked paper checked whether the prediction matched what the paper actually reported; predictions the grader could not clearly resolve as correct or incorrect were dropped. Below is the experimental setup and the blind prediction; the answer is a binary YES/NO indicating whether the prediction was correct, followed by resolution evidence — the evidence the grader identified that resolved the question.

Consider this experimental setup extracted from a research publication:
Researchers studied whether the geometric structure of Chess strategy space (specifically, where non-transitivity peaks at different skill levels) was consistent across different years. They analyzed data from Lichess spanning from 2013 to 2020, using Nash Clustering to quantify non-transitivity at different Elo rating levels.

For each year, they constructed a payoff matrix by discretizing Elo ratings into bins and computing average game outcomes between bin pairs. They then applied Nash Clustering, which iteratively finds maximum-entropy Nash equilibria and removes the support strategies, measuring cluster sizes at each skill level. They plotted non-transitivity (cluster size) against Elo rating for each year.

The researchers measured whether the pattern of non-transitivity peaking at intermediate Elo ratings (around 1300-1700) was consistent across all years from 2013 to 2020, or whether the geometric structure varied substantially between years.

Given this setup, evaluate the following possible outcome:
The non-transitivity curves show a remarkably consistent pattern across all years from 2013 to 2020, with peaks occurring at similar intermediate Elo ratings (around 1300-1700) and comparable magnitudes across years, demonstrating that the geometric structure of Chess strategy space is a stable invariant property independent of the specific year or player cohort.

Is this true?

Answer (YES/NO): YES